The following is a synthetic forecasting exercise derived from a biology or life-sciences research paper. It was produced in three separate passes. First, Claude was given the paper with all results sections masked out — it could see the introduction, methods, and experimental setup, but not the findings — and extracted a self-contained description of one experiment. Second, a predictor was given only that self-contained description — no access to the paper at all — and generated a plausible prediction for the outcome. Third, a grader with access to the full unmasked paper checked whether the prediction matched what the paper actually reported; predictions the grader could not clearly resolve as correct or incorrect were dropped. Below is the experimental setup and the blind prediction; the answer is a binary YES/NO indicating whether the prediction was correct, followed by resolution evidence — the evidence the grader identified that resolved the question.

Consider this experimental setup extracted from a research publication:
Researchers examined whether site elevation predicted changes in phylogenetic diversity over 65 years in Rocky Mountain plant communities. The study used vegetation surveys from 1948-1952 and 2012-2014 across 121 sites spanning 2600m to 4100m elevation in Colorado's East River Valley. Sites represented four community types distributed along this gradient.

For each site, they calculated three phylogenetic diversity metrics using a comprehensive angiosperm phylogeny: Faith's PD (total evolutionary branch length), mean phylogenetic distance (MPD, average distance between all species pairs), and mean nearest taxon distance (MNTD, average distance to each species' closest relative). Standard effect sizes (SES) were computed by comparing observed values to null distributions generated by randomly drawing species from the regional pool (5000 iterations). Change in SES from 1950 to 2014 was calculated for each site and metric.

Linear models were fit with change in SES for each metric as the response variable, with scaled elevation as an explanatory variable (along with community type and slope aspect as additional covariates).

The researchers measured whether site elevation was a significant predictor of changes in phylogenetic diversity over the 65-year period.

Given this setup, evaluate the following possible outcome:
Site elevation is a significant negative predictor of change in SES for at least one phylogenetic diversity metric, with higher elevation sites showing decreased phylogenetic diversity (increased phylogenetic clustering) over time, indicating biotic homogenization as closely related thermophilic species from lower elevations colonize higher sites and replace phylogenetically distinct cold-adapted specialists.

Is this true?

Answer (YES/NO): NO